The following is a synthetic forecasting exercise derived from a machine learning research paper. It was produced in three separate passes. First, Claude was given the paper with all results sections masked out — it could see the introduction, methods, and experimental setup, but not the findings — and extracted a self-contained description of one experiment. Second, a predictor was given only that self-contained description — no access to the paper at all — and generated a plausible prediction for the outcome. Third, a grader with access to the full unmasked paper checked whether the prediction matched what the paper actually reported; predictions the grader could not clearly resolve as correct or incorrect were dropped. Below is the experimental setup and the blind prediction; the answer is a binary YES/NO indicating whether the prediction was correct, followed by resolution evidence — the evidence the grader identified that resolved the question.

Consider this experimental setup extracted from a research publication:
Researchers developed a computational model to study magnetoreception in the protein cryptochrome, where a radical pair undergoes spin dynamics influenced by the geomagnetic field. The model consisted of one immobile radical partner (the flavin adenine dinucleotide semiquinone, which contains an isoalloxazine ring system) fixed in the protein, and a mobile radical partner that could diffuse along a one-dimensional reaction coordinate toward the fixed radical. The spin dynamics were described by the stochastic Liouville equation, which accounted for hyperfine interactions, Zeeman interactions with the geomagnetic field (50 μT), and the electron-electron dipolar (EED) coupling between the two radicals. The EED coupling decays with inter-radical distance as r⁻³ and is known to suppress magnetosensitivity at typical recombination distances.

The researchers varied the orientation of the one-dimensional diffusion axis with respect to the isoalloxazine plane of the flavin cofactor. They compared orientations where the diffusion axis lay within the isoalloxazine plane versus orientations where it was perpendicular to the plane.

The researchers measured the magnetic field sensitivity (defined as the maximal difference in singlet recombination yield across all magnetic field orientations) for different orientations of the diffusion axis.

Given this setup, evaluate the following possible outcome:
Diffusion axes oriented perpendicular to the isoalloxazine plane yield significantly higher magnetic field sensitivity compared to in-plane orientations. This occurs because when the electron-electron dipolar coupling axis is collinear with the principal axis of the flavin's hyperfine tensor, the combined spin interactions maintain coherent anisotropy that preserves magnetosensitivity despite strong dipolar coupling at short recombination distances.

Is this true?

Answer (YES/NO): NO